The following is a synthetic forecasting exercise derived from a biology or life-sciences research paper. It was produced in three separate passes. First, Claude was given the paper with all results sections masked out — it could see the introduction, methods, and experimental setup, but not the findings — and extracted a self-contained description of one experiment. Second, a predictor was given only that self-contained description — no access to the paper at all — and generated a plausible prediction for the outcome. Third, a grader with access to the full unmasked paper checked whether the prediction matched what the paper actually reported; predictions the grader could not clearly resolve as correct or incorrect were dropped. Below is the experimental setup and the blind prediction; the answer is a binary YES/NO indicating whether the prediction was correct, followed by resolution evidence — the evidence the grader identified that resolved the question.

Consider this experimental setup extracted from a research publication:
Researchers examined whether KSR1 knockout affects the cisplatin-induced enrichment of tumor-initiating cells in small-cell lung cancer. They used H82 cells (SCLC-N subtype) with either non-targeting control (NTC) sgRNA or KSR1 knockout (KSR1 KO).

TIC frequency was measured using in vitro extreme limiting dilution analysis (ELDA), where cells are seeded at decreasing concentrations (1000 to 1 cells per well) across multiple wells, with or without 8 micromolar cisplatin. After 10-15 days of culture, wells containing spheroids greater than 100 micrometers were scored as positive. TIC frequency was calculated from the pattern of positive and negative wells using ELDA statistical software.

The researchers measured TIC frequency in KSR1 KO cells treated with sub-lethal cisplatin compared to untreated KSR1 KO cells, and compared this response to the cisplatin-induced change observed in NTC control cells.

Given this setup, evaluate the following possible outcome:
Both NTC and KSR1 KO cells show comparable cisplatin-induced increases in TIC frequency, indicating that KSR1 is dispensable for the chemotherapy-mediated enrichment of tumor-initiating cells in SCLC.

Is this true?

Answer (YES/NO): NO